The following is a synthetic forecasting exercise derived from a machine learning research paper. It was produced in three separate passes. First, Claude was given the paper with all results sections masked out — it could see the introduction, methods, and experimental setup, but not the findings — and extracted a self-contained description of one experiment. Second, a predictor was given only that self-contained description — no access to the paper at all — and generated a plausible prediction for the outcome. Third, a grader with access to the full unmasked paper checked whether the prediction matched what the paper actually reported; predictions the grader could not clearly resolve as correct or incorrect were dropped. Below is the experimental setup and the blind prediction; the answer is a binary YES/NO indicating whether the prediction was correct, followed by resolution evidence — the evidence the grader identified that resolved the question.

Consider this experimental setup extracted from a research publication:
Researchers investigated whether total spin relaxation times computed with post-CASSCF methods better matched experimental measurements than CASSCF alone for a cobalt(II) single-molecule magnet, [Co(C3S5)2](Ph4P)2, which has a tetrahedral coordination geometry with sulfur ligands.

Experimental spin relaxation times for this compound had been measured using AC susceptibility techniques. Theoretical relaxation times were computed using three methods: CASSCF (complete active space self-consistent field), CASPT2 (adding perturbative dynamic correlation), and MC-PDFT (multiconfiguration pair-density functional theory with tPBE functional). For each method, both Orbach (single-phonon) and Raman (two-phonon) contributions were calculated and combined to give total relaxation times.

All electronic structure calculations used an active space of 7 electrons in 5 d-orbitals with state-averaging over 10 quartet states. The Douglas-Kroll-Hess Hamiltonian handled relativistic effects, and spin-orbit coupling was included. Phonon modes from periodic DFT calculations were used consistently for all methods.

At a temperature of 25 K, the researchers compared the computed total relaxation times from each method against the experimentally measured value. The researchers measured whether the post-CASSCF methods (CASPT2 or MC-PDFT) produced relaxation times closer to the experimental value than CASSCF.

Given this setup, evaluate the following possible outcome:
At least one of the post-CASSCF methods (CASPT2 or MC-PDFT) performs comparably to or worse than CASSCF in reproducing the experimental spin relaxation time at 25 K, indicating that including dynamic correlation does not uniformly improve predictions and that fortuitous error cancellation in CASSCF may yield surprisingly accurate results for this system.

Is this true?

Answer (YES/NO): NO